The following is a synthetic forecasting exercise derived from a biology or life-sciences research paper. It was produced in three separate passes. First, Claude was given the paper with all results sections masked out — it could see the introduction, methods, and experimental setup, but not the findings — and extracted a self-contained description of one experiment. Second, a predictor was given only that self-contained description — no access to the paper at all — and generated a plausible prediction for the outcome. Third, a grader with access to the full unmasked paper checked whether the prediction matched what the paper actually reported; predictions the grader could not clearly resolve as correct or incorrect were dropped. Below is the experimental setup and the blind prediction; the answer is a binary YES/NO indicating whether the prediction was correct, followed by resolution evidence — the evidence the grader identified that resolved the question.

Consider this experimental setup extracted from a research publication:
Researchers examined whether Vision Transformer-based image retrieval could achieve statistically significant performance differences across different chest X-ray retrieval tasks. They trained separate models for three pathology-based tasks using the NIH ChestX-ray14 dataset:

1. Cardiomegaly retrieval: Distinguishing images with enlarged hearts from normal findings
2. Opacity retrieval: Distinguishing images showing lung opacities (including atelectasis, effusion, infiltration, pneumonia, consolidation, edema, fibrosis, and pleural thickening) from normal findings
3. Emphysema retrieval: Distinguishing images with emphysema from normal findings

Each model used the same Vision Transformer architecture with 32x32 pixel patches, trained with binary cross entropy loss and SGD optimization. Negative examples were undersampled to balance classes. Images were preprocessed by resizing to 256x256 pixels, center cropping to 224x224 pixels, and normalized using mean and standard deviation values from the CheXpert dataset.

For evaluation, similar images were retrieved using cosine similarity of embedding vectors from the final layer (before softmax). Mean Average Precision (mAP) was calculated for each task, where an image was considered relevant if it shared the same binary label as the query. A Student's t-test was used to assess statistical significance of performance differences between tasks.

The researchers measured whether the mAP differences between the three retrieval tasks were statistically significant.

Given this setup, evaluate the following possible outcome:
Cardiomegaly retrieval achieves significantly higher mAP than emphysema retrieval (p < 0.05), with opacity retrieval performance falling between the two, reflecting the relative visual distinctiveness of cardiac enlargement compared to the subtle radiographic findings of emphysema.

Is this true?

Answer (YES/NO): NO